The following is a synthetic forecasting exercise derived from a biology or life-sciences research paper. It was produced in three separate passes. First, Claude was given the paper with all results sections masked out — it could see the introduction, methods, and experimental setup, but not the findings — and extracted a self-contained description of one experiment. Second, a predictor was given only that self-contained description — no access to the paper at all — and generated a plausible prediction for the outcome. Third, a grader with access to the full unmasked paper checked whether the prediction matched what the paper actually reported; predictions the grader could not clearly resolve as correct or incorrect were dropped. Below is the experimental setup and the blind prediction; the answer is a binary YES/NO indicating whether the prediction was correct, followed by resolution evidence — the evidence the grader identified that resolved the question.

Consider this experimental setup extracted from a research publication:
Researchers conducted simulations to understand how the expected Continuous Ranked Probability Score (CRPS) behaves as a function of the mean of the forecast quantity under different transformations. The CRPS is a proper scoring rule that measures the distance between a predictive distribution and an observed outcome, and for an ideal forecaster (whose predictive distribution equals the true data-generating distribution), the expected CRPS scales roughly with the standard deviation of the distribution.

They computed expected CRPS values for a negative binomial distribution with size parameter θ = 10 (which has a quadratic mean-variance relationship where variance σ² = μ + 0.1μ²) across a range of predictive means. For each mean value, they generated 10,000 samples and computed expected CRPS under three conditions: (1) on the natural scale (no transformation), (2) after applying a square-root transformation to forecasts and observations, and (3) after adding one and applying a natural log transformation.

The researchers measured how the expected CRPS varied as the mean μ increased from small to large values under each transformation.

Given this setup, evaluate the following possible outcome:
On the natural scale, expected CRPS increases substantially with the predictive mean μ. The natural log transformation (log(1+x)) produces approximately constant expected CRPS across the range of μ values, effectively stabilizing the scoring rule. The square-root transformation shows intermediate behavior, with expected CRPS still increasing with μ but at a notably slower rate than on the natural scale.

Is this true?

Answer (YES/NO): NO